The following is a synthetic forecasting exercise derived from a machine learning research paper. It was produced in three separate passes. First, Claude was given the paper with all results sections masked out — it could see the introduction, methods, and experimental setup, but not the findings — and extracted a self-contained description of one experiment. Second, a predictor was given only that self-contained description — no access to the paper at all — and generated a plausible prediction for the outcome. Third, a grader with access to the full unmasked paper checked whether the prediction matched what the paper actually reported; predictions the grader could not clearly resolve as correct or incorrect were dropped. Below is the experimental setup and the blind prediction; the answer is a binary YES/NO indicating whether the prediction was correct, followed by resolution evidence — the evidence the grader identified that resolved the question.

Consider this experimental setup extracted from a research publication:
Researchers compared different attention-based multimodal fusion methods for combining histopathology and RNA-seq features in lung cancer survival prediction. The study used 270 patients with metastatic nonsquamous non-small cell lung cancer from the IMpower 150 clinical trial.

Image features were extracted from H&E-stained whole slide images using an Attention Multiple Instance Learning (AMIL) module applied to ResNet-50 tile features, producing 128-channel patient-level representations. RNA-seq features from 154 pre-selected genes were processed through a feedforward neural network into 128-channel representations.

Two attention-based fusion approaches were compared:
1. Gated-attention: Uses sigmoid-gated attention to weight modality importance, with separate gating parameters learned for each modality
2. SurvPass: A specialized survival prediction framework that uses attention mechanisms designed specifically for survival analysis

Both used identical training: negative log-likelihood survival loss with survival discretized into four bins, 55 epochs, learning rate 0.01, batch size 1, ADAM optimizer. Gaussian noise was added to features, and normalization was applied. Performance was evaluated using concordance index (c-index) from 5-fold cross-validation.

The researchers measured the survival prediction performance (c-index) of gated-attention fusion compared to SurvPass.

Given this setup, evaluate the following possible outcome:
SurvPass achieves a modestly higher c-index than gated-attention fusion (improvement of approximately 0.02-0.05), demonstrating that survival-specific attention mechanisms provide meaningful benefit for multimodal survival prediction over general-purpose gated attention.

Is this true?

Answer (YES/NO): NO